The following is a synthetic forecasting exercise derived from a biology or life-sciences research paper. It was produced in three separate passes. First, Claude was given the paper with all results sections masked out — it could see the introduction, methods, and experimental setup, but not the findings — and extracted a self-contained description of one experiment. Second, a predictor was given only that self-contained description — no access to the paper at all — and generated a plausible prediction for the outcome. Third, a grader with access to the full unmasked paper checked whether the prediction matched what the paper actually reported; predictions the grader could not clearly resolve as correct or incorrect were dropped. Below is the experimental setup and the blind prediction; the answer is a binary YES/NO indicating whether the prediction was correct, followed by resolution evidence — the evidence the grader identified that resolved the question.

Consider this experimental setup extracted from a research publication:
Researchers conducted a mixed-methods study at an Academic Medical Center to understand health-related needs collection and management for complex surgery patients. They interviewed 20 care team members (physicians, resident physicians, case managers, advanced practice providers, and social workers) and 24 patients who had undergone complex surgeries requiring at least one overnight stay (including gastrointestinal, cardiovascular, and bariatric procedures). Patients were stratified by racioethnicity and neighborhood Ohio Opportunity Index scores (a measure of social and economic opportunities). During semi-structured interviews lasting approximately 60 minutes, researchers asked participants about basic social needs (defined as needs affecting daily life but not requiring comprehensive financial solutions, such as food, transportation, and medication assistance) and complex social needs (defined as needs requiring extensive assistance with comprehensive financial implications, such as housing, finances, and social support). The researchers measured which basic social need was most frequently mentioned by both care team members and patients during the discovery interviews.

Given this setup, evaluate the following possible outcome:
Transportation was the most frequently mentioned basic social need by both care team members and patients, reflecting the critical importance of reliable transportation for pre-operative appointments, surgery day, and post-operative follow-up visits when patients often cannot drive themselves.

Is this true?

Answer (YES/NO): YES